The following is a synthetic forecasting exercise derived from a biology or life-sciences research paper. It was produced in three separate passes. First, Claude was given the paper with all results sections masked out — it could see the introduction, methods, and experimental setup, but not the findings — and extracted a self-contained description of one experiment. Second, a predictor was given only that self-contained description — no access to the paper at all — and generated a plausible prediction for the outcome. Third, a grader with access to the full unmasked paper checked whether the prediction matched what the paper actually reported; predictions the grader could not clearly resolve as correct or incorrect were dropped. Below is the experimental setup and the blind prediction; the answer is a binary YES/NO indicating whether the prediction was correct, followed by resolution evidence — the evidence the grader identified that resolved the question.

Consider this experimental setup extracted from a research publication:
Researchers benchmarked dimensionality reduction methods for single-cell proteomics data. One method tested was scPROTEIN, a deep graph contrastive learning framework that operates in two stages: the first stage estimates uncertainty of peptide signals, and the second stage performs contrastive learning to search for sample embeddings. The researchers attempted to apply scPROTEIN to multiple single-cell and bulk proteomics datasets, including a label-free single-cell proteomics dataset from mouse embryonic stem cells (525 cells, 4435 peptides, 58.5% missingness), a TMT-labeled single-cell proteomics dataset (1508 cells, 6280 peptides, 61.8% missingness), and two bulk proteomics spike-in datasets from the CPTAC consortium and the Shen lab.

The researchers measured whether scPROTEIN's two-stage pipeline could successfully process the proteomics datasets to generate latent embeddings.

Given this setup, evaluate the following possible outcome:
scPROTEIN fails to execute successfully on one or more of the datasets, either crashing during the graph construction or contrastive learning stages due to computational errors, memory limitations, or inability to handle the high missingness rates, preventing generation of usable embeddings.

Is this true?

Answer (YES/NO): NO